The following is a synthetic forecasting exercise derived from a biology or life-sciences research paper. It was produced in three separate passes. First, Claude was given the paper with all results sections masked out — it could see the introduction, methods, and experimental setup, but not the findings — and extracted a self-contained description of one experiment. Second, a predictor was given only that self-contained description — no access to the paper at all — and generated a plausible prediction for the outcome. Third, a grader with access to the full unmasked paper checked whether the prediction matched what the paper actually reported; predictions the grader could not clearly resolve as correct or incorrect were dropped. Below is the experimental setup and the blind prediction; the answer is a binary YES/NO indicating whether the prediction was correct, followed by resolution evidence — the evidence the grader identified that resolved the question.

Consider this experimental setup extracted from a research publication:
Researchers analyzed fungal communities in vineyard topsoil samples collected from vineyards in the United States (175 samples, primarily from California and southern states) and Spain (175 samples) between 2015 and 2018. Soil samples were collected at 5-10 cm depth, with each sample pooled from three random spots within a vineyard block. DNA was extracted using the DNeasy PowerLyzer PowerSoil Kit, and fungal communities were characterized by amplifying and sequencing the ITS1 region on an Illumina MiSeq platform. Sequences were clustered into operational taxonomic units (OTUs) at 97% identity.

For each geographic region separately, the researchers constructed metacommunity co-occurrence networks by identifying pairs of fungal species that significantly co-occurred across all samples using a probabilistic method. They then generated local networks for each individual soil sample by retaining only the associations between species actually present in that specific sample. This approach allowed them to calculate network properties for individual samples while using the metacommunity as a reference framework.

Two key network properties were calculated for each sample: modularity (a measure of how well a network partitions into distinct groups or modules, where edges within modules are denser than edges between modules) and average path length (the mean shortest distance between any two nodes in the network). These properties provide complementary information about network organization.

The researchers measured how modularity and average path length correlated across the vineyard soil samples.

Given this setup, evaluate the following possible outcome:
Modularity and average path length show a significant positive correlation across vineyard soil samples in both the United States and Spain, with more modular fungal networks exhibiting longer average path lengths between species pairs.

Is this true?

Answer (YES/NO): YES